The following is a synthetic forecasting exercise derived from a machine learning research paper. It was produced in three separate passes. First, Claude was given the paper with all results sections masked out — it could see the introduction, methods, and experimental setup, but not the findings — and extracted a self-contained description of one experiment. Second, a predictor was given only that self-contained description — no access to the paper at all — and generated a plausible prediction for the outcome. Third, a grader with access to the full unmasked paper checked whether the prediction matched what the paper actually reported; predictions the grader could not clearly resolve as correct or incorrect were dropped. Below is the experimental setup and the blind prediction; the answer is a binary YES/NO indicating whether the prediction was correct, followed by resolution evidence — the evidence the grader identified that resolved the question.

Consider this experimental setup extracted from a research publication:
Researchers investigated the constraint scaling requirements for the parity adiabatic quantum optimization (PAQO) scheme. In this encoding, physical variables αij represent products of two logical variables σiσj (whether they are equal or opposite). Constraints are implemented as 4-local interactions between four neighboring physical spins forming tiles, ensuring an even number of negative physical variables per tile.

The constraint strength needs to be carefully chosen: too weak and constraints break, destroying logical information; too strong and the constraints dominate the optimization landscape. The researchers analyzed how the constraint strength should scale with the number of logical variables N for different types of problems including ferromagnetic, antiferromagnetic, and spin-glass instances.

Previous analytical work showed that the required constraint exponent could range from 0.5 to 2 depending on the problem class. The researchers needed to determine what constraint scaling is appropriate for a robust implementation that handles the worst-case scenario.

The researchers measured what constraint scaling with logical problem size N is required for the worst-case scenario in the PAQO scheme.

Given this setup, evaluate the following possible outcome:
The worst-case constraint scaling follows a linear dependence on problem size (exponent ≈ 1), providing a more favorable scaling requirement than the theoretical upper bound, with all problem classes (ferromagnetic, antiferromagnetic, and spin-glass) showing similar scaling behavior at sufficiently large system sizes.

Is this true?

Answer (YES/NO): NO